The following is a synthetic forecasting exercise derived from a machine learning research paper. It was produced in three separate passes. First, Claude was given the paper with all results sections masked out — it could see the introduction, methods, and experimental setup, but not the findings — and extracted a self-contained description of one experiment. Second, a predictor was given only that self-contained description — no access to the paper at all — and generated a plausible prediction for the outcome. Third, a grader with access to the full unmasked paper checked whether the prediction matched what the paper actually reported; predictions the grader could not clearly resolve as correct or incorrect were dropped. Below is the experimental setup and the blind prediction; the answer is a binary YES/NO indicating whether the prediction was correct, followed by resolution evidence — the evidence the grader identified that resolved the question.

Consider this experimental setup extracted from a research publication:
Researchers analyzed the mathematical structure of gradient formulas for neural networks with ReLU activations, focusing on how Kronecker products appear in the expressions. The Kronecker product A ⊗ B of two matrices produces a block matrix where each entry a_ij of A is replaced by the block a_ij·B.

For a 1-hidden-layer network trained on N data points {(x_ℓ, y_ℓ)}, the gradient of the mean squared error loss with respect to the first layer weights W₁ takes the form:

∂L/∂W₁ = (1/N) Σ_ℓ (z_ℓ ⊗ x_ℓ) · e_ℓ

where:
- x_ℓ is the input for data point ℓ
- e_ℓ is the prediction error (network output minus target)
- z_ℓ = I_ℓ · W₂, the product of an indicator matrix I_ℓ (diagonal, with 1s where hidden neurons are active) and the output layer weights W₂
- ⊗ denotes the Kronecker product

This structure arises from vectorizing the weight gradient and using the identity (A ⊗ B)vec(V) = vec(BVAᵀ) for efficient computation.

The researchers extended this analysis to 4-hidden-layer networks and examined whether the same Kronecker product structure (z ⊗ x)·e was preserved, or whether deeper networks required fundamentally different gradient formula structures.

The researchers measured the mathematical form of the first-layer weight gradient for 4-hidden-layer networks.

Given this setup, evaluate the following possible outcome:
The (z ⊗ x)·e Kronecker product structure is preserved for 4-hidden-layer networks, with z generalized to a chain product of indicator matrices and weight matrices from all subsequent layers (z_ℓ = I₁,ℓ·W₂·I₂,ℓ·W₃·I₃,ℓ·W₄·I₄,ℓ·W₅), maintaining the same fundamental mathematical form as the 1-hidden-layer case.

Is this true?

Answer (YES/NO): YES